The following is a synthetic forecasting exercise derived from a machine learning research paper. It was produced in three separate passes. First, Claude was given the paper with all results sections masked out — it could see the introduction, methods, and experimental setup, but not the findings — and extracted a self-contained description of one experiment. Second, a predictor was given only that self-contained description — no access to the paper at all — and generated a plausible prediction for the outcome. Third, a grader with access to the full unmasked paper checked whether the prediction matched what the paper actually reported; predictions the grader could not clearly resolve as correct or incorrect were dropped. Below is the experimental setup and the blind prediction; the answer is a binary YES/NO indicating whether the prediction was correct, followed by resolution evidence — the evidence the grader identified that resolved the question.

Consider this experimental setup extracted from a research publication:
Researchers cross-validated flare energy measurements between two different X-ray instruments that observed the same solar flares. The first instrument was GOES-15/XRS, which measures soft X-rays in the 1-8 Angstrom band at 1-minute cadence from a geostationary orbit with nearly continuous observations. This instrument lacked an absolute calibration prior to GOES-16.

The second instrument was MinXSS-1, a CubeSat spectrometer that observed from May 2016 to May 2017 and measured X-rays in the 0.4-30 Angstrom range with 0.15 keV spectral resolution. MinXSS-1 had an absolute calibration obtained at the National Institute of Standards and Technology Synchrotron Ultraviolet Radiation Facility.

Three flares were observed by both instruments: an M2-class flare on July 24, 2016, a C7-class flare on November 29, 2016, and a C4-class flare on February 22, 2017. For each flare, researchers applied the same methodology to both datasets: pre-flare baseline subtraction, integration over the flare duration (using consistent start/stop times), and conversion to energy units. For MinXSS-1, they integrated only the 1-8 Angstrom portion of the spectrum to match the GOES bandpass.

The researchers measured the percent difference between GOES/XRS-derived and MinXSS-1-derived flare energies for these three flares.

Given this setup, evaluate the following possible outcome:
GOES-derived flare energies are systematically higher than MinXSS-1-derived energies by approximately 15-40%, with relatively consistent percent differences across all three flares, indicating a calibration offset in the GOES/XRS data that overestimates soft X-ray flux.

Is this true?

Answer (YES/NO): NO